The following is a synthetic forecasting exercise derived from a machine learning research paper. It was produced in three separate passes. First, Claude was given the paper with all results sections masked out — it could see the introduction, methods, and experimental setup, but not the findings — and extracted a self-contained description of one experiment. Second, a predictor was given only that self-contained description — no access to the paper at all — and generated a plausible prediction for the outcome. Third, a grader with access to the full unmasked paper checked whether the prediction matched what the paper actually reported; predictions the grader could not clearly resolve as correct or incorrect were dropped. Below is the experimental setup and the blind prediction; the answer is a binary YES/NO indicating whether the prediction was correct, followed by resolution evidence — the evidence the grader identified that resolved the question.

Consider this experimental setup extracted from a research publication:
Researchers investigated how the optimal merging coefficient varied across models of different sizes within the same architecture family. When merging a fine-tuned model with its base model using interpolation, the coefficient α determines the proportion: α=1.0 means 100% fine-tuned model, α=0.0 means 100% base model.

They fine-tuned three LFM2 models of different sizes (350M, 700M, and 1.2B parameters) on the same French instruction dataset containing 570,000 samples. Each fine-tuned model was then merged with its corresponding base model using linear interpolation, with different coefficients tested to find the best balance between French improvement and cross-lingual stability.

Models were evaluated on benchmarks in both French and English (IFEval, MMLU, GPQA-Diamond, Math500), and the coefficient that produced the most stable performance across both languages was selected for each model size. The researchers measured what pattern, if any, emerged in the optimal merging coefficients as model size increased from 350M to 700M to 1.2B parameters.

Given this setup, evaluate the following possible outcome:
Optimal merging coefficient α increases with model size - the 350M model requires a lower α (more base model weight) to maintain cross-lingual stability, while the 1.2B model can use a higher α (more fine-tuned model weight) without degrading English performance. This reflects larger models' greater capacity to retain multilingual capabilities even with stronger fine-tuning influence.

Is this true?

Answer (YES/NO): YES